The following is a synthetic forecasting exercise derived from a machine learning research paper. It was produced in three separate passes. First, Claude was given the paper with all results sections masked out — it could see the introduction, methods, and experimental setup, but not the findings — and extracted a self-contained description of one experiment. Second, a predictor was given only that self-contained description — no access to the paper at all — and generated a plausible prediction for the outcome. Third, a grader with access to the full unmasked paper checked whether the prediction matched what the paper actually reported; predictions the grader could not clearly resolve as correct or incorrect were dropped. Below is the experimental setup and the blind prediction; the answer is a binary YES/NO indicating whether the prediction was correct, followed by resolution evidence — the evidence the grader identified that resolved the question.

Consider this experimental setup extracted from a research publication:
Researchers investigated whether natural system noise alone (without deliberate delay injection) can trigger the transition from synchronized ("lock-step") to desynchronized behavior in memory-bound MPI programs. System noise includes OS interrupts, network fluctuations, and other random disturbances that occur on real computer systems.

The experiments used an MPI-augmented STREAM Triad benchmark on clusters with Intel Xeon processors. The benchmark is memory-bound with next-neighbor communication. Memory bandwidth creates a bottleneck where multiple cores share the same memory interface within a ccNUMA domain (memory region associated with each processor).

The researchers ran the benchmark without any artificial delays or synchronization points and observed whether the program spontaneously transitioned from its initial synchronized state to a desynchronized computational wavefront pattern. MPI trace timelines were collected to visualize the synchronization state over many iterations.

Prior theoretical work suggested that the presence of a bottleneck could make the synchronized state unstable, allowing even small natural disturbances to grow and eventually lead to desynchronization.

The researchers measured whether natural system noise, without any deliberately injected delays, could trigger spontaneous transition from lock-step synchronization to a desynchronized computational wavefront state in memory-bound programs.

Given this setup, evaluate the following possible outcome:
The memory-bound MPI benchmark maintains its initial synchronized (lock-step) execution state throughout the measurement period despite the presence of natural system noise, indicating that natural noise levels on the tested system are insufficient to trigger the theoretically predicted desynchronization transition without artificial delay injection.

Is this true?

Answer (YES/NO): NO